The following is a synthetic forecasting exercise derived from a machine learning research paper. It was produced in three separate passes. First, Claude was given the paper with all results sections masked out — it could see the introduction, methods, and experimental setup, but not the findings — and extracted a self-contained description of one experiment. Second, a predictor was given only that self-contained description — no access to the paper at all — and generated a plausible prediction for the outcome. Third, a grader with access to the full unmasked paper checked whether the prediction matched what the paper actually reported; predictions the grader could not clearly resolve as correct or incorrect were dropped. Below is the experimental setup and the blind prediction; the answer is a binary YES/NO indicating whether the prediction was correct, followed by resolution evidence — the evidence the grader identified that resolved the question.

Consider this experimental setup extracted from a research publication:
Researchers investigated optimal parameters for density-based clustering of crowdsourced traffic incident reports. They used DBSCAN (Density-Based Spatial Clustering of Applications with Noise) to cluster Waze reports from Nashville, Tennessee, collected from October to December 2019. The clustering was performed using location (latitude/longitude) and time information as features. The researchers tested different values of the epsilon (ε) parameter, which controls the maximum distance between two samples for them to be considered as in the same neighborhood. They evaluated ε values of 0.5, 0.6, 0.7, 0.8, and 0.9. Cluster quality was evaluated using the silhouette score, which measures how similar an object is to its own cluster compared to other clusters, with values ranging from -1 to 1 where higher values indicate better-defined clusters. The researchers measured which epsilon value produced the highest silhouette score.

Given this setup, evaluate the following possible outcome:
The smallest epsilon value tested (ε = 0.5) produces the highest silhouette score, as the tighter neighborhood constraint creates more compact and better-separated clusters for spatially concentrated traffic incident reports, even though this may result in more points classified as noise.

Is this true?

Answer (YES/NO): NO